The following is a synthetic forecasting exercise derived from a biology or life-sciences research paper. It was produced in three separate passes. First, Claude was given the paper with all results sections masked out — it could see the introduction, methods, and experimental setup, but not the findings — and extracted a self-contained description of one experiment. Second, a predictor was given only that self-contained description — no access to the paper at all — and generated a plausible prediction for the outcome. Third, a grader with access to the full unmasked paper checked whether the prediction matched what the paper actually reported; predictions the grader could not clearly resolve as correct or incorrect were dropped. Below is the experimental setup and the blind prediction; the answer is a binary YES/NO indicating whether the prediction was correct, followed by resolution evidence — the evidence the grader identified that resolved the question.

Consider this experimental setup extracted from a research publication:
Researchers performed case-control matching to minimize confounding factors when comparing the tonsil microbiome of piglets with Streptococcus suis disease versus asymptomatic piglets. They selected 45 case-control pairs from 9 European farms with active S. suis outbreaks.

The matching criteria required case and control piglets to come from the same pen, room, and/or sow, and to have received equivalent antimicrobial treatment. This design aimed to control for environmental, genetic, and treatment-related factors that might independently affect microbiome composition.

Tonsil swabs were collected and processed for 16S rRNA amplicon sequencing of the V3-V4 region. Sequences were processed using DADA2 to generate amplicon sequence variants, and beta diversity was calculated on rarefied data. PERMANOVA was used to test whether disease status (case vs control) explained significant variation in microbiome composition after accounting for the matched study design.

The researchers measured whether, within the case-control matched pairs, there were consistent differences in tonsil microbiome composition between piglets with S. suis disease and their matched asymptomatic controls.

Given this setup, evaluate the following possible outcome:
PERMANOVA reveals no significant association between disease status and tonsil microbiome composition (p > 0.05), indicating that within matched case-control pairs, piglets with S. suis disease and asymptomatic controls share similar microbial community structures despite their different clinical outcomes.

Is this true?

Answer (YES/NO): NO